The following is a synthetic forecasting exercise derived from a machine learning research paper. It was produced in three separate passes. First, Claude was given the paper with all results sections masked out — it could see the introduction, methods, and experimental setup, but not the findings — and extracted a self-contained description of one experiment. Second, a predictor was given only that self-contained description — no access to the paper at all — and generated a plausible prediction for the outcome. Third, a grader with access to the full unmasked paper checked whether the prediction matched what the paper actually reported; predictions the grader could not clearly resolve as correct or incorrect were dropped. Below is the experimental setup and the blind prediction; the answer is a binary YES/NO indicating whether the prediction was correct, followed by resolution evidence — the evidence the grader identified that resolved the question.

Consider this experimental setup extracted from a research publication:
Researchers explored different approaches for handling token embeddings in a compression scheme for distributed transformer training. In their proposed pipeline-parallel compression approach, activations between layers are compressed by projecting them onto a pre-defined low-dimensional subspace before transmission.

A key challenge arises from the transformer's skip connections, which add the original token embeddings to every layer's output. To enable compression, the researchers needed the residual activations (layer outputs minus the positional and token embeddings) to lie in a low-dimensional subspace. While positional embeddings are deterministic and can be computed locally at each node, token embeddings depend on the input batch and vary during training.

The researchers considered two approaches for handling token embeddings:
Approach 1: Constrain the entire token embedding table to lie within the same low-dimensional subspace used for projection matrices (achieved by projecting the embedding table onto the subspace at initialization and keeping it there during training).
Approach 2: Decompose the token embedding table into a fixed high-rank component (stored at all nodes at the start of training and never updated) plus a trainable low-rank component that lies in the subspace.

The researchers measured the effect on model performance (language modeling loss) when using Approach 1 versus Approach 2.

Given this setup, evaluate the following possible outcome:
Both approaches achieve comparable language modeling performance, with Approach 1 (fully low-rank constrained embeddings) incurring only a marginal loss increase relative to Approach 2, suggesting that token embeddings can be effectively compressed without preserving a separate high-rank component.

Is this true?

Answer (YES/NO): NO